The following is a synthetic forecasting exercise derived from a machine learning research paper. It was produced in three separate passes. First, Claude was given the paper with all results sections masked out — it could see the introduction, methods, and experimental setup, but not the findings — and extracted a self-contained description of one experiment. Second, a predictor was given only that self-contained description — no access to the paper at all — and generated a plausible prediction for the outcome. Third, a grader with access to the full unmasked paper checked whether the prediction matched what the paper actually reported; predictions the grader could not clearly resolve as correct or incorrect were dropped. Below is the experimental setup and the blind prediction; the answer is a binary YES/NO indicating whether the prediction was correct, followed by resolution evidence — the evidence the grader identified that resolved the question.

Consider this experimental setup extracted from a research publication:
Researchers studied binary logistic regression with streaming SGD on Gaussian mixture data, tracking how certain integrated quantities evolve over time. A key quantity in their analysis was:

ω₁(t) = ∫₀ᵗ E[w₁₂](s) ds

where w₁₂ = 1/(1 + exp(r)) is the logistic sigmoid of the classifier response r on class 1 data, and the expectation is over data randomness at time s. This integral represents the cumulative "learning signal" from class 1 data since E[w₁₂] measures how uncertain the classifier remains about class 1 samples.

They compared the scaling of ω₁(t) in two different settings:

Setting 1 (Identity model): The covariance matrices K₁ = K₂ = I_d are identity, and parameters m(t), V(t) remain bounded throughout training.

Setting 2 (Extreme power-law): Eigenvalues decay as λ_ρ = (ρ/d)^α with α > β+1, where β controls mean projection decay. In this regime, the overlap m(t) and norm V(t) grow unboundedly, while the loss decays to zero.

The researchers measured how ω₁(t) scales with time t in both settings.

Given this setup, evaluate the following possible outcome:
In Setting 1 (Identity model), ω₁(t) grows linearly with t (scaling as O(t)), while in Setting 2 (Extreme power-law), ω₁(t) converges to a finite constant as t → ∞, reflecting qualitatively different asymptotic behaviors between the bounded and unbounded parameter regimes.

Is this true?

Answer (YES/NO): NO